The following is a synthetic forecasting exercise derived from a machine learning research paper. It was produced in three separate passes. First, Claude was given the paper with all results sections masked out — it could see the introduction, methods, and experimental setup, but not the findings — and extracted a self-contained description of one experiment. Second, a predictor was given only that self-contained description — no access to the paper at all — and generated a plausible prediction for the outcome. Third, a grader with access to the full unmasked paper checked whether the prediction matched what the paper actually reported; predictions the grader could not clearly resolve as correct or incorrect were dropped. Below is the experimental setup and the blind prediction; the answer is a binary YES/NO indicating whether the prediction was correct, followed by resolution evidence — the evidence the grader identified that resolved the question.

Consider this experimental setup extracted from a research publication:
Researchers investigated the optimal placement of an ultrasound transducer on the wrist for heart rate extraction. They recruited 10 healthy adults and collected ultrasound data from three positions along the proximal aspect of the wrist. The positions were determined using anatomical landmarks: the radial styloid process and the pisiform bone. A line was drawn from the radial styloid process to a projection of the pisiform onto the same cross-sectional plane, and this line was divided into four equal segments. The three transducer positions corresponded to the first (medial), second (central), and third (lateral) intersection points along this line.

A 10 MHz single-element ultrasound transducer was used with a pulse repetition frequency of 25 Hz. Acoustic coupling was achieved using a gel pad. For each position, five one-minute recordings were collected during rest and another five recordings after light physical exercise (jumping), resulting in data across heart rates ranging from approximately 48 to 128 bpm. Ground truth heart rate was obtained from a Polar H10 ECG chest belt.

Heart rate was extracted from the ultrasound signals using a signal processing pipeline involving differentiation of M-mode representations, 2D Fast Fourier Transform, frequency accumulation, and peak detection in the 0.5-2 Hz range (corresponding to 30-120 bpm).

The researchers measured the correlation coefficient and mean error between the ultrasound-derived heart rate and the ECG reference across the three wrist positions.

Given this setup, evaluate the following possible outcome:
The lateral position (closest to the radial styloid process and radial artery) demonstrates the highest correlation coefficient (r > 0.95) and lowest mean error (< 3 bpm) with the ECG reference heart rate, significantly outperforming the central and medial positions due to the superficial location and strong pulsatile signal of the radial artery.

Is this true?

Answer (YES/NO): YES